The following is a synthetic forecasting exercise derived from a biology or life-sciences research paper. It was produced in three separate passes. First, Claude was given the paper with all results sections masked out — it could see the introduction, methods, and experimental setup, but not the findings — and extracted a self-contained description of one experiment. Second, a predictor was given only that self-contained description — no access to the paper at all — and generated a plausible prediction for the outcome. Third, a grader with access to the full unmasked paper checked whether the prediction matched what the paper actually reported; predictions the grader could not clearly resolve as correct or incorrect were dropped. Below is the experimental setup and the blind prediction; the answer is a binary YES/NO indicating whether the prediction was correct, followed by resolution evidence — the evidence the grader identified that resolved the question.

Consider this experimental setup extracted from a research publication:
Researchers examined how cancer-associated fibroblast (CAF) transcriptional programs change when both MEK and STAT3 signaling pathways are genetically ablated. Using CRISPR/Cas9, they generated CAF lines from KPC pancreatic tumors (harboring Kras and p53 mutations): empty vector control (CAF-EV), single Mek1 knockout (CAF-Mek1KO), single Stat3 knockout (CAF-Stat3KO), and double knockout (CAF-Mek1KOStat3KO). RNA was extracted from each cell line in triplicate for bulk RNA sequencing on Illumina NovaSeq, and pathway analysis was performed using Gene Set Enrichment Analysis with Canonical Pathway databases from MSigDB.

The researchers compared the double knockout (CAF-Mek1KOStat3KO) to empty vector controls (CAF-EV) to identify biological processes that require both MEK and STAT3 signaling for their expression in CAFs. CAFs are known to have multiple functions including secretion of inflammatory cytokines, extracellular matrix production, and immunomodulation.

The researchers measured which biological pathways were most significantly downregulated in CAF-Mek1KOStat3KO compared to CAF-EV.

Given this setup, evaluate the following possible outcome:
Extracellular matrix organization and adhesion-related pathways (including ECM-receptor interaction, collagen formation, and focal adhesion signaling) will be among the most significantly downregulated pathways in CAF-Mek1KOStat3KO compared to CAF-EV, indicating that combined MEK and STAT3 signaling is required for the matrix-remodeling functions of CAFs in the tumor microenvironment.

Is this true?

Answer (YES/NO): YES